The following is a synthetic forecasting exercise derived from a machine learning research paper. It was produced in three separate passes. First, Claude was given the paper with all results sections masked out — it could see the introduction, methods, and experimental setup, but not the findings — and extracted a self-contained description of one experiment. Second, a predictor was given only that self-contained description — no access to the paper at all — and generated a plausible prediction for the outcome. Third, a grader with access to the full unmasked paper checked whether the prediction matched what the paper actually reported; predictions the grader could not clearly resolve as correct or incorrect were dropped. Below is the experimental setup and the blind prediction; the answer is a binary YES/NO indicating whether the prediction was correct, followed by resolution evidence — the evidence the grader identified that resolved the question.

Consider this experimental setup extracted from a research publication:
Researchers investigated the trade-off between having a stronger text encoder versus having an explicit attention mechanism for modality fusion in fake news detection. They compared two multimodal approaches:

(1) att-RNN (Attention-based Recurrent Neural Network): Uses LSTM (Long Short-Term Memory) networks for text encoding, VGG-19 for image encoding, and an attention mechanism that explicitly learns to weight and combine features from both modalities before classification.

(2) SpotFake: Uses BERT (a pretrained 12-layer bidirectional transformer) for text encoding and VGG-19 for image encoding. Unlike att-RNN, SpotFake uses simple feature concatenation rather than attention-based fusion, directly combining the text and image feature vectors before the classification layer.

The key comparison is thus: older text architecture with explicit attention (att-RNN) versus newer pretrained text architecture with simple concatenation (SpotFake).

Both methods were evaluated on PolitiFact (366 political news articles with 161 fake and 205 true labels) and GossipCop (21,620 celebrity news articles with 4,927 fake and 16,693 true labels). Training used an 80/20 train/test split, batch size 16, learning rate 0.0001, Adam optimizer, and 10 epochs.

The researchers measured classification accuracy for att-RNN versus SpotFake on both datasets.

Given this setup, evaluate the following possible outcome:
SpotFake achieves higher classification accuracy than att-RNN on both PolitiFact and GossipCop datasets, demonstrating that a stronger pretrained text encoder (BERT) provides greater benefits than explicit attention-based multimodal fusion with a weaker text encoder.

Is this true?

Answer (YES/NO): YES